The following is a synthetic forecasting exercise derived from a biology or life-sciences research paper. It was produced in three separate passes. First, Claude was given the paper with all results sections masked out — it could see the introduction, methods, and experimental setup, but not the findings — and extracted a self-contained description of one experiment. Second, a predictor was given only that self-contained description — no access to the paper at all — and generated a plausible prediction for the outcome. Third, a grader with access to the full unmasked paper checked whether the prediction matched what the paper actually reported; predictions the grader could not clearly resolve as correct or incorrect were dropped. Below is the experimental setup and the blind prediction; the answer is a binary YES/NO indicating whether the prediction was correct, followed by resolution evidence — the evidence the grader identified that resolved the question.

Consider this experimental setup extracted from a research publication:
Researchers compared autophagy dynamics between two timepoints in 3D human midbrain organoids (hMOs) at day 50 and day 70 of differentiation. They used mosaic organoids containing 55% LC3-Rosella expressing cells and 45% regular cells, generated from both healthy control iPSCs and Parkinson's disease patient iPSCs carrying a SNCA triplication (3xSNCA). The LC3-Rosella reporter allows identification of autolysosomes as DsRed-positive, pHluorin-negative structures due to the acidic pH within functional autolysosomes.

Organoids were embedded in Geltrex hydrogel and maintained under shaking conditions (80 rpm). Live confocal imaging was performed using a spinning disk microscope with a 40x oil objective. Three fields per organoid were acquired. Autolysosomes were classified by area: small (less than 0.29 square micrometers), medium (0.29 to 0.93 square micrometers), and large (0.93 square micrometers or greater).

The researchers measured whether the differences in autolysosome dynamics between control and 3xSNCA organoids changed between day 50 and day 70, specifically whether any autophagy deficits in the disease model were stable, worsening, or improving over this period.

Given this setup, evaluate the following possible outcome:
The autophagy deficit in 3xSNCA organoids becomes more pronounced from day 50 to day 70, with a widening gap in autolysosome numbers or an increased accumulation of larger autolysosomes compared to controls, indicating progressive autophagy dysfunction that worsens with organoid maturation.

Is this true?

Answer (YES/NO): YES